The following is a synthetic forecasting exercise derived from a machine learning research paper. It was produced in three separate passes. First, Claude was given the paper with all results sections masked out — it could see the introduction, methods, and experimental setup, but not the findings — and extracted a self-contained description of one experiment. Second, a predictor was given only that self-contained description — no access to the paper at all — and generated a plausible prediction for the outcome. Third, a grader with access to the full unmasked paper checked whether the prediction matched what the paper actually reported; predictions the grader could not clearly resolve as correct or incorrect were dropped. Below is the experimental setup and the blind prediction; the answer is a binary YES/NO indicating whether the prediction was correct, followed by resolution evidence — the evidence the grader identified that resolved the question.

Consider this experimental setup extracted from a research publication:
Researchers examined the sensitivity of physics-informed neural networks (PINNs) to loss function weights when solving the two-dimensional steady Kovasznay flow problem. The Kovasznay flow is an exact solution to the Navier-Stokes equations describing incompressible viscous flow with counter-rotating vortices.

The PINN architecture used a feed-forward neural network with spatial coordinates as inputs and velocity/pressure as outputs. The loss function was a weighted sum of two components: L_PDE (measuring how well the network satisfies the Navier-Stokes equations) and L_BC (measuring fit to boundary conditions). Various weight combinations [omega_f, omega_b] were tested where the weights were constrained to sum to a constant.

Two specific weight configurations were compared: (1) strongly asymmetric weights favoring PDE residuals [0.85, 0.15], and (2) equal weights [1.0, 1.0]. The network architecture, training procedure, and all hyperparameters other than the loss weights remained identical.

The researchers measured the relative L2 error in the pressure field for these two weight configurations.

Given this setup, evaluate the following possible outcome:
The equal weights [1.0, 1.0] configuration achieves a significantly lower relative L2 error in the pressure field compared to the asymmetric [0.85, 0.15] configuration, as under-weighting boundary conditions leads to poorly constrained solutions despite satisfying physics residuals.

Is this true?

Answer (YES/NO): YES